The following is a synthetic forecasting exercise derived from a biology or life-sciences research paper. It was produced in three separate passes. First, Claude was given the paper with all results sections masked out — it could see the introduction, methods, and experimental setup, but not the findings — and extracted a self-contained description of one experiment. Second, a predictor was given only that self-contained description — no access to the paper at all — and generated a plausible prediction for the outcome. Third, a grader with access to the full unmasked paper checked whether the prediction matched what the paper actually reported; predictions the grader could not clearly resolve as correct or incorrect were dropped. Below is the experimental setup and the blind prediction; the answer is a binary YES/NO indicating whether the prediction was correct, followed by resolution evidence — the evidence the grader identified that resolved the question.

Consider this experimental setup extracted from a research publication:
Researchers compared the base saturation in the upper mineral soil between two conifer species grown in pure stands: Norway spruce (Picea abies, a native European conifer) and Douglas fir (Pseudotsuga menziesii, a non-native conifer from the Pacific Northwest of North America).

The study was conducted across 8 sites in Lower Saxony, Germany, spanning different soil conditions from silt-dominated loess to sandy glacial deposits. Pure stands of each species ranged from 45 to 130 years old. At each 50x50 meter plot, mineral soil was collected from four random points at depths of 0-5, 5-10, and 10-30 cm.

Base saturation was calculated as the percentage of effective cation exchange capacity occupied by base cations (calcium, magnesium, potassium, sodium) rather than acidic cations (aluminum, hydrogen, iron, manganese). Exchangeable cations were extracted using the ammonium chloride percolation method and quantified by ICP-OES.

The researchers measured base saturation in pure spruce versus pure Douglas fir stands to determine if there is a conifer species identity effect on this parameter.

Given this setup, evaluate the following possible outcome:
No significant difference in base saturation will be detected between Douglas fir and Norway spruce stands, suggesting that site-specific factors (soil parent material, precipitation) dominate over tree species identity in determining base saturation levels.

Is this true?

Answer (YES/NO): YES